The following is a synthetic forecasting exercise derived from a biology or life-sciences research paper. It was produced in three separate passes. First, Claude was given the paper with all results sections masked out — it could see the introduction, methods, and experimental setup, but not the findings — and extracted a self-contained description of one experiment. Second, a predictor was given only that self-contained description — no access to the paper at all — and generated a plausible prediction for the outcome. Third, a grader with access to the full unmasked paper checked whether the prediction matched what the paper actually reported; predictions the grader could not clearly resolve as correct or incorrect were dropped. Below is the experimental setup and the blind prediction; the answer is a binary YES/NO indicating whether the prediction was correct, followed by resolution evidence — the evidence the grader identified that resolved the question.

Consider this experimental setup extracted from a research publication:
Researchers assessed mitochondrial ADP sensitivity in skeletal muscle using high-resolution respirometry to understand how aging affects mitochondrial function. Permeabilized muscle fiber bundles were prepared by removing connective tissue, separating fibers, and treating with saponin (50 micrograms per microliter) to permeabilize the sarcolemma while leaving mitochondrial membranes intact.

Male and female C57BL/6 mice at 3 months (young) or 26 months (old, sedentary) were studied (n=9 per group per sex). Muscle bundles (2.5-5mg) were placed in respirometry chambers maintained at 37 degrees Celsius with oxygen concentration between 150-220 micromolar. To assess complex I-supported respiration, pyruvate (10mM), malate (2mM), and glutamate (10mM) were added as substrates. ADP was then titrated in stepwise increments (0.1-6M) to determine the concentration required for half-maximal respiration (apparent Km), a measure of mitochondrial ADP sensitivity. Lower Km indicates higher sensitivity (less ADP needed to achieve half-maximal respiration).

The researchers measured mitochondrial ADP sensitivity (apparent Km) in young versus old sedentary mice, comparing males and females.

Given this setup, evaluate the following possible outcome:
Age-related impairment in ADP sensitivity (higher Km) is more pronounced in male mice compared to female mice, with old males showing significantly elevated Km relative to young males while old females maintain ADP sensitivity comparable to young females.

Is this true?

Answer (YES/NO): NO